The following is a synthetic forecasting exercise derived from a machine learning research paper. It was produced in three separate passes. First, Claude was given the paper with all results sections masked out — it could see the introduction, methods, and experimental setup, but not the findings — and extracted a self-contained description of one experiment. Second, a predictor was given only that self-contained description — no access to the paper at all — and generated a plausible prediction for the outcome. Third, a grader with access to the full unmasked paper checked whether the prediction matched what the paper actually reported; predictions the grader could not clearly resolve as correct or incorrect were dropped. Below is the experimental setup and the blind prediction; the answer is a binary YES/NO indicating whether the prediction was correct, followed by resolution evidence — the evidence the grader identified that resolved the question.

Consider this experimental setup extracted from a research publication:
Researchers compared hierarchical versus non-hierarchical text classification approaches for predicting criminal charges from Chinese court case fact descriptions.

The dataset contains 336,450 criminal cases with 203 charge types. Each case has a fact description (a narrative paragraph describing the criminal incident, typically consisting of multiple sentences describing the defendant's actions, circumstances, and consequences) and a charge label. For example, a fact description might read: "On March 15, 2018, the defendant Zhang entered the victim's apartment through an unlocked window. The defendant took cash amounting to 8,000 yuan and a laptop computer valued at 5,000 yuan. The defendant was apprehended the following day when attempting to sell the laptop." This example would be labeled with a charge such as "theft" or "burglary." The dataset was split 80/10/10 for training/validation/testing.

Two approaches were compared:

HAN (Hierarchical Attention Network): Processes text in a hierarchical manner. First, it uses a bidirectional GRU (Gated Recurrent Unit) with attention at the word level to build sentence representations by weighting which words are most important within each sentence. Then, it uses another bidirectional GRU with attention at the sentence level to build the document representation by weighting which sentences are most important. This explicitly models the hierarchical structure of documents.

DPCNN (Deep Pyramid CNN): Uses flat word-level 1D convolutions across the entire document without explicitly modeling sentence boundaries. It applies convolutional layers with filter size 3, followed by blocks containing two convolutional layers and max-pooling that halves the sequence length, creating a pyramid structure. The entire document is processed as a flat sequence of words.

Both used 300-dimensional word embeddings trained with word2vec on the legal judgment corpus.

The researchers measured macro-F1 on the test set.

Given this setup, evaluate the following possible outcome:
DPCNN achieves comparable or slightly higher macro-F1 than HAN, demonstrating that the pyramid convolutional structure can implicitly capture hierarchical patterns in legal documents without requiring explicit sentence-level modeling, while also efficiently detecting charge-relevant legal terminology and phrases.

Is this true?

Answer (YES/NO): NO